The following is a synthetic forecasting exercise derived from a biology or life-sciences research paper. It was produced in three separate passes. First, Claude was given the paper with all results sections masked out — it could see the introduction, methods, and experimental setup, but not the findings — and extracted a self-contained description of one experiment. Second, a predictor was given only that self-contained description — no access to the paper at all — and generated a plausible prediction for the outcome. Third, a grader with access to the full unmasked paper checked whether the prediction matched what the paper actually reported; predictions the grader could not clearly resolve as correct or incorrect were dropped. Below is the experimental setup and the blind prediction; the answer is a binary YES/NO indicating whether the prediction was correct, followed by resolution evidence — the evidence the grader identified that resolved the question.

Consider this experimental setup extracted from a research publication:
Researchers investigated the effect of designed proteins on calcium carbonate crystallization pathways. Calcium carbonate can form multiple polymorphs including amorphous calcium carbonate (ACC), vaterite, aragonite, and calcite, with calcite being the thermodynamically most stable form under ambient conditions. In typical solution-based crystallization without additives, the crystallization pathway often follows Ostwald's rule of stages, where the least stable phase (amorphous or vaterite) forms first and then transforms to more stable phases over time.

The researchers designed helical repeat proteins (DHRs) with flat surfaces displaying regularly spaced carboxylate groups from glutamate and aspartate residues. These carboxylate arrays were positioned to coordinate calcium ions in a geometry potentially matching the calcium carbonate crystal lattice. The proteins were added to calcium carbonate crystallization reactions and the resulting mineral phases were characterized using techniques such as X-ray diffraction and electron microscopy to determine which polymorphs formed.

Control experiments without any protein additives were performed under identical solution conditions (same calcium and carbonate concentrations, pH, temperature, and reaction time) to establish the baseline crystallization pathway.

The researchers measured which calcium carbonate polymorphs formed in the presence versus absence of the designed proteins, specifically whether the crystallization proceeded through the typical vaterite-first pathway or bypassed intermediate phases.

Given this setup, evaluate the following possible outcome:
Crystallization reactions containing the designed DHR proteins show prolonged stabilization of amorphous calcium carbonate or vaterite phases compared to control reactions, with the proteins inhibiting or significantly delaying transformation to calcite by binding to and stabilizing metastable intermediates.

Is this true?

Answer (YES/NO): NO